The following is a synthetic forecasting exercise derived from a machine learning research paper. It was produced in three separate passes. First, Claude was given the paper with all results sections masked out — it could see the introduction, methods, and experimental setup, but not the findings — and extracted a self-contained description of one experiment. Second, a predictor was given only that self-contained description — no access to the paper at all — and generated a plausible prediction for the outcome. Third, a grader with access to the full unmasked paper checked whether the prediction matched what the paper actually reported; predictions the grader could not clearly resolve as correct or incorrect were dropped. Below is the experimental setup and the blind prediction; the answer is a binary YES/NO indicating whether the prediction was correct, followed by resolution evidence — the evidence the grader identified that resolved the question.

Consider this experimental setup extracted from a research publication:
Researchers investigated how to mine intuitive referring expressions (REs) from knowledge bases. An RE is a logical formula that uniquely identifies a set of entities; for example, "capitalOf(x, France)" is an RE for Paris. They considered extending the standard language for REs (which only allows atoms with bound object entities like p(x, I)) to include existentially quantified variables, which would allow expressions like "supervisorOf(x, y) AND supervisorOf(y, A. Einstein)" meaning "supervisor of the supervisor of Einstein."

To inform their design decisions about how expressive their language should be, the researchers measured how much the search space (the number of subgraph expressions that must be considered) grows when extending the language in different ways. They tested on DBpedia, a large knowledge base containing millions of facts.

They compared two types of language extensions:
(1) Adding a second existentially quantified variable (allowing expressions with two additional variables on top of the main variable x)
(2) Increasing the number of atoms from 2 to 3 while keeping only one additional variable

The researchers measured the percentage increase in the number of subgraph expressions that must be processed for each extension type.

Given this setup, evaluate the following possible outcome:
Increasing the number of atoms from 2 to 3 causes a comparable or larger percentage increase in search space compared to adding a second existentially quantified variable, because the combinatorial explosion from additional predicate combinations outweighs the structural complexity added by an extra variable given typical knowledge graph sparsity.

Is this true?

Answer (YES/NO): NO